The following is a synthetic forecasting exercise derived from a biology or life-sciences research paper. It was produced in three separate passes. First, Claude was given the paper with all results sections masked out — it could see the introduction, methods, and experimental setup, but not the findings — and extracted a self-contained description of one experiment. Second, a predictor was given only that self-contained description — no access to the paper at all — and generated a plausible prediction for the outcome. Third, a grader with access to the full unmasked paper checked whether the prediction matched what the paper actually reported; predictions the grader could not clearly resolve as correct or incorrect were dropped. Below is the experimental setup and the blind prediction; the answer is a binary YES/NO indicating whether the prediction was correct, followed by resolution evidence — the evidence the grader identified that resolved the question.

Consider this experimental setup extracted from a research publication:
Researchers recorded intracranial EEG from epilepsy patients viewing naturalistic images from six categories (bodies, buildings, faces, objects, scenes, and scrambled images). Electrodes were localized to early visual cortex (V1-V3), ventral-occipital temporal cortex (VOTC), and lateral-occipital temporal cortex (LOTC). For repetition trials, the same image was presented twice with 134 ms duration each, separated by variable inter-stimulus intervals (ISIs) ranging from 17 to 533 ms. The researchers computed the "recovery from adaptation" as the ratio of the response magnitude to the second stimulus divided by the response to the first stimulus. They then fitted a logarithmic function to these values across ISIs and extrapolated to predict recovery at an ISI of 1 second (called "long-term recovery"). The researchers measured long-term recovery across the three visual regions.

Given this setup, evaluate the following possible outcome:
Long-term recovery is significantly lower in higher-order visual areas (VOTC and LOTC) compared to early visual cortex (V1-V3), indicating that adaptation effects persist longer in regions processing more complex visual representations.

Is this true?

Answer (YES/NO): YES